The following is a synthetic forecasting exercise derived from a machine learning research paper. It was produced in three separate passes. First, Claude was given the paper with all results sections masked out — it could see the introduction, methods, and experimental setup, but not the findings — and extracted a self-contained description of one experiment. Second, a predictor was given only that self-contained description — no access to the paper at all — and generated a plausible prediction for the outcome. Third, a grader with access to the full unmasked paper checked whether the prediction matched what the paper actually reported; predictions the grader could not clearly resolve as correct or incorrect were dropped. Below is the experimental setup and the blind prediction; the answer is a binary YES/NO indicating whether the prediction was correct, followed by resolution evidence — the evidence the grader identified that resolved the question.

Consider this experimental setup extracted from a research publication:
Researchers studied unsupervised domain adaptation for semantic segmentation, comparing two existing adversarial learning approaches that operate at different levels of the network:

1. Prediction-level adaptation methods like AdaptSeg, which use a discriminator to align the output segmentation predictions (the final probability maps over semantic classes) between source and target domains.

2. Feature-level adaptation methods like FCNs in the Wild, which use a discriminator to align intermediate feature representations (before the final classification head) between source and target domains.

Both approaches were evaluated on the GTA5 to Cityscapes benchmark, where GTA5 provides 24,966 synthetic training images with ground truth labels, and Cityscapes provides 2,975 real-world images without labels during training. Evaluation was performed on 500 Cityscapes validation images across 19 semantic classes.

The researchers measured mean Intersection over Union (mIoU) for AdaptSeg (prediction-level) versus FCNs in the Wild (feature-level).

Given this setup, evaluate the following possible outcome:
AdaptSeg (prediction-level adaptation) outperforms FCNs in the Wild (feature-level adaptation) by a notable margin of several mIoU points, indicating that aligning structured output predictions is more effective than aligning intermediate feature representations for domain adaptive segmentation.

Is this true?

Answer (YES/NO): YES